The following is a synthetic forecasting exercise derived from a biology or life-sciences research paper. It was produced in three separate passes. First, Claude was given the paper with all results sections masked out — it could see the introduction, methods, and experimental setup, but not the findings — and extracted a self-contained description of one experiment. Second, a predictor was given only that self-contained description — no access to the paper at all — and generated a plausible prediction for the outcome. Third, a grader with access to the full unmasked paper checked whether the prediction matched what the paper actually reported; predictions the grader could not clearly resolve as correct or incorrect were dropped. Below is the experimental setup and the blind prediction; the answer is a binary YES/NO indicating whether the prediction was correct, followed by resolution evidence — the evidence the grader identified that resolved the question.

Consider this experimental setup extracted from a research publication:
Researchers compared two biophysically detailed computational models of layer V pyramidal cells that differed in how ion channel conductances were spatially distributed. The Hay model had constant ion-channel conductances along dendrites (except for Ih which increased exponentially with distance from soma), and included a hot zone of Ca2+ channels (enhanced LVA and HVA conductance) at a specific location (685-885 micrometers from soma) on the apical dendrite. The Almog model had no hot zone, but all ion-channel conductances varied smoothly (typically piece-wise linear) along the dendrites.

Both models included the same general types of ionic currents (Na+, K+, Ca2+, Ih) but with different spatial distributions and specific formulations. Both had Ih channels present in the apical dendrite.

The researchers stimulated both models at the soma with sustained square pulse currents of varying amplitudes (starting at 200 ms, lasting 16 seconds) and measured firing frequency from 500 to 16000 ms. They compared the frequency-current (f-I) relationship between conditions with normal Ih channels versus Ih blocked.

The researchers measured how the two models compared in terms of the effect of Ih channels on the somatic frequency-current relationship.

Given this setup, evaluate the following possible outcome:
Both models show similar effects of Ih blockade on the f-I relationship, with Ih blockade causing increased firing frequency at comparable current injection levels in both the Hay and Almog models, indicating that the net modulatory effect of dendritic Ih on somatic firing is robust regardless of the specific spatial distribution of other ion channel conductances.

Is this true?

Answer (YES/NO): NO